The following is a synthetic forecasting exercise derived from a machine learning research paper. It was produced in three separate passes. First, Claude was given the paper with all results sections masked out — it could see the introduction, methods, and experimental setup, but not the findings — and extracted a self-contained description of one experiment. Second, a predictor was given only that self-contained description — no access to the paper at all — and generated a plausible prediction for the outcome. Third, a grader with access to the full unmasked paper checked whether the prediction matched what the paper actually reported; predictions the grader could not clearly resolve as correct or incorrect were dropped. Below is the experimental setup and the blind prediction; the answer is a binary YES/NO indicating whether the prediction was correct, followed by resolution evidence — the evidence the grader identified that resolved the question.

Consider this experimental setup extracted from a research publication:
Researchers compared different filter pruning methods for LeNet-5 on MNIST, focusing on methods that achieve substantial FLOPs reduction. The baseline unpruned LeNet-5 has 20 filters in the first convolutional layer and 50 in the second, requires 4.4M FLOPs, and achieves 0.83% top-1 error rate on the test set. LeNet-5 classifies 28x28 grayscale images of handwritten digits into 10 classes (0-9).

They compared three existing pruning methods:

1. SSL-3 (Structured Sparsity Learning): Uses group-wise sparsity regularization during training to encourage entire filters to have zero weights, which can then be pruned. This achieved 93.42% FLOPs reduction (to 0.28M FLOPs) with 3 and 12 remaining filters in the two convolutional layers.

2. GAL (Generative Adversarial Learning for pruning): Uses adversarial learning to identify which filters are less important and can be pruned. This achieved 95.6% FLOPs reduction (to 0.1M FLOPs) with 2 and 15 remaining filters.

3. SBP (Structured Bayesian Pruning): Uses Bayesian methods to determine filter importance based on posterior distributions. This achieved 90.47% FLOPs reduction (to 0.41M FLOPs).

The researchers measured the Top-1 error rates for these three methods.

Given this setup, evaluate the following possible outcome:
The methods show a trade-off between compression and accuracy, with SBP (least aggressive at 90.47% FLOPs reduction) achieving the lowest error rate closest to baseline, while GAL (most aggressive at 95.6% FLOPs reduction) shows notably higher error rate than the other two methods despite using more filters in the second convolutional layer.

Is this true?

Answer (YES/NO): NO